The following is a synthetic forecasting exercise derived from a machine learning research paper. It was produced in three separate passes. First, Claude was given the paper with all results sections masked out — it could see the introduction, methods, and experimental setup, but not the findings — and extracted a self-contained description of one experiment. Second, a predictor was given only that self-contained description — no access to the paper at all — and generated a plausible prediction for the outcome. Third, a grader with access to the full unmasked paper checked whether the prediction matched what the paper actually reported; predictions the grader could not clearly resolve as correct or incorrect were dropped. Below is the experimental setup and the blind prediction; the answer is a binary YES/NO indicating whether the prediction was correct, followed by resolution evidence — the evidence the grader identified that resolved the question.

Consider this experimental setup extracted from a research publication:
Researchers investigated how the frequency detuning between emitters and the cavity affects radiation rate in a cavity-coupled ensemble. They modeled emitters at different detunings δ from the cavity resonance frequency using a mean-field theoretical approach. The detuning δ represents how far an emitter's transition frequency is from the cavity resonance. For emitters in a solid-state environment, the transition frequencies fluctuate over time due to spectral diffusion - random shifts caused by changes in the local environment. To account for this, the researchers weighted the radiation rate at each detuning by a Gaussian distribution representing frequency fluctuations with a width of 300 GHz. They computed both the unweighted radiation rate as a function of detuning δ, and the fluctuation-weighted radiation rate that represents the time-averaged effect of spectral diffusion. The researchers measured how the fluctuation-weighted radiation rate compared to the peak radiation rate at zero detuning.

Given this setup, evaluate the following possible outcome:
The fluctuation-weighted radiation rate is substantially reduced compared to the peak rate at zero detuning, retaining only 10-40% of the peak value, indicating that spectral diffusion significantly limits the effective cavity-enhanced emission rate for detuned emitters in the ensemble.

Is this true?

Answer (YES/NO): YES